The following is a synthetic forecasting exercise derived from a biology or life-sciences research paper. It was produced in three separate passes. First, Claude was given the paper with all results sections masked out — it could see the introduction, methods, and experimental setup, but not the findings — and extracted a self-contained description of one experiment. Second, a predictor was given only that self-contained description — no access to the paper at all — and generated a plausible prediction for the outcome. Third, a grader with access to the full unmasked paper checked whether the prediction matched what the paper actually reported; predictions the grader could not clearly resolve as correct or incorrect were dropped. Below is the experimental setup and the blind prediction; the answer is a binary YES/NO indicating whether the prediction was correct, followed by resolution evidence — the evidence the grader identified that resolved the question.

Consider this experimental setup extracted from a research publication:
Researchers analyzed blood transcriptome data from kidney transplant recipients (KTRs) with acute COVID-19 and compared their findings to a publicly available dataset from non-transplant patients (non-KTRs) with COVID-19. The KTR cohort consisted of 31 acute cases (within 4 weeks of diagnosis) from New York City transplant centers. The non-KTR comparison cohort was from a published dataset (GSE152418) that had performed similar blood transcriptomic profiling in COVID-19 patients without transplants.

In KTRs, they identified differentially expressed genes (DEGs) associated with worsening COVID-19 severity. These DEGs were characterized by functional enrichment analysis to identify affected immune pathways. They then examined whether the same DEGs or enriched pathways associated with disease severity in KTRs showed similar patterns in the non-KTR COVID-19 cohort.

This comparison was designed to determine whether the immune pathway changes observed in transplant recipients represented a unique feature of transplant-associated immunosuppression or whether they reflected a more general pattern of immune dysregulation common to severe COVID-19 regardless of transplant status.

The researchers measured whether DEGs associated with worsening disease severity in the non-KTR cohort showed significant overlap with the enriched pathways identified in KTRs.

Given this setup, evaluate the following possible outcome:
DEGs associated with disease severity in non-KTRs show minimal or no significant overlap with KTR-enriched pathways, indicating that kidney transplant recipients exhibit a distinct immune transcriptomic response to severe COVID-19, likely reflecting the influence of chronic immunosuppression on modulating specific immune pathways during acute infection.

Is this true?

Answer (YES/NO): NO